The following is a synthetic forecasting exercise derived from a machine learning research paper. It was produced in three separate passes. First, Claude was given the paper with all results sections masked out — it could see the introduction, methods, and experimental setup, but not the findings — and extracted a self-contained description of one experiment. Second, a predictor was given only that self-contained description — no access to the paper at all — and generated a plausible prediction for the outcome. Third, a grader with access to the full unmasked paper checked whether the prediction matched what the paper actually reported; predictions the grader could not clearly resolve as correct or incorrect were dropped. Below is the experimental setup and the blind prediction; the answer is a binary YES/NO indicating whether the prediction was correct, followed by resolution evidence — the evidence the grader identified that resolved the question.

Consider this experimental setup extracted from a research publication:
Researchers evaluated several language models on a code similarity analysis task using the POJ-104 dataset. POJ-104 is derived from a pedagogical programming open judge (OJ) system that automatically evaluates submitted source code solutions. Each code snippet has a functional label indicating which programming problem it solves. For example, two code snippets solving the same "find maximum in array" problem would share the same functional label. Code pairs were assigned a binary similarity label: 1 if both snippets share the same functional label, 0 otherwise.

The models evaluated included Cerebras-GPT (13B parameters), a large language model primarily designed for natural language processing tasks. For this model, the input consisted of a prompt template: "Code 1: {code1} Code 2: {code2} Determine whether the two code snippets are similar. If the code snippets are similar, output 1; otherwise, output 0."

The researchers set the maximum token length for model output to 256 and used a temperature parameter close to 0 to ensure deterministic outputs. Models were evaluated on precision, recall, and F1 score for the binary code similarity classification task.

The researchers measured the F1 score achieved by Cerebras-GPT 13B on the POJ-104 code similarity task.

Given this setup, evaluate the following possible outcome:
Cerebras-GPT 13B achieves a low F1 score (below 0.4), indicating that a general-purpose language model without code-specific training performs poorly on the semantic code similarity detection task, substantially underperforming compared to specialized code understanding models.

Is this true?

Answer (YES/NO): YES